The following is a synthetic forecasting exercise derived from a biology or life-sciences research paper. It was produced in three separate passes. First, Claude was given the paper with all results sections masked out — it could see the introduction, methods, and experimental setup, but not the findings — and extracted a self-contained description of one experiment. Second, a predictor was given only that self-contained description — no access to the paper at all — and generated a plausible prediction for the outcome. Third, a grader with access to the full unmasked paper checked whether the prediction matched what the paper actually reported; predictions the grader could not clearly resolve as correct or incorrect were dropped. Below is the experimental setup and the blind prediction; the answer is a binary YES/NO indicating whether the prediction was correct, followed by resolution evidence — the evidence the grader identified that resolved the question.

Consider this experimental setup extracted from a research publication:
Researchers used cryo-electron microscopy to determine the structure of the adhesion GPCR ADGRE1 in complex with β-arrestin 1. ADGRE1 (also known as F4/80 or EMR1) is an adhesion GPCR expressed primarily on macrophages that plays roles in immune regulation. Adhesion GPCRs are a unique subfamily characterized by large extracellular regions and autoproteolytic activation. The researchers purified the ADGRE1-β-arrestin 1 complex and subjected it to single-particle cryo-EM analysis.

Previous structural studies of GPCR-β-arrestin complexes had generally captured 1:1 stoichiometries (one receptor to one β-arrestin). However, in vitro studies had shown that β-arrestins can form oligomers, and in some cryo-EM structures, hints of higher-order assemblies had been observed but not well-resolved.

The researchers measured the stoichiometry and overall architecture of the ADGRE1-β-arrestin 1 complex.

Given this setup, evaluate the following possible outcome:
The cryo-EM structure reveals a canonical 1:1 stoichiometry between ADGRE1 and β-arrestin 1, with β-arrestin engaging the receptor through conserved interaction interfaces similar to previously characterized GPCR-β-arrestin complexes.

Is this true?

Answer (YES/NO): NO